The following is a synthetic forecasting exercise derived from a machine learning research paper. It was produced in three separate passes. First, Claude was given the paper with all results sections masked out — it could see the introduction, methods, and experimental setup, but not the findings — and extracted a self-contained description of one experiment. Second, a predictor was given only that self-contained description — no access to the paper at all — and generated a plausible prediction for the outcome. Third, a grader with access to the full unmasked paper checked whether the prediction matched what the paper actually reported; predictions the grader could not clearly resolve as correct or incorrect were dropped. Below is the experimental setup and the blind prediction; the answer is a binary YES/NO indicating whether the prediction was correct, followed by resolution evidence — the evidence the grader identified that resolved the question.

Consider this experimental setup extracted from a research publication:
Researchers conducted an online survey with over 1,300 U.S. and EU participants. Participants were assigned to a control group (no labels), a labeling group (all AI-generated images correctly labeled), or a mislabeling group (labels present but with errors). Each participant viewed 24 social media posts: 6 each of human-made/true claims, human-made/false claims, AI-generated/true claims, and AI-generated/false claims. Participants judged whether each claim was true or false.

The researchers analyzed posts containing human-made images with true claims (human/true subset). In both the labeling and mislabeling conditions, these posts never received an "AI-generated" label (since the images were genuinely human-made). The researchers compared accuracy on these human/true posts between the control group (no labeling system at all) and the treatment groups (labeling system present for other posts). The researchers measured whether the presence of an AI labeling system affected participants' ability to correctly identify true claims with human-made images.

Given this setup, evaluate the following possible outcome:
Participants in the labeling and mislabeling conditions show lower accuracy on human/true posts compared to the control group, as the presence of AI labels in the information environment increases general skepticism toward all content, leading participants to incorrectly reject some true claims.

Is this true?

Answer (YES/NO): NO